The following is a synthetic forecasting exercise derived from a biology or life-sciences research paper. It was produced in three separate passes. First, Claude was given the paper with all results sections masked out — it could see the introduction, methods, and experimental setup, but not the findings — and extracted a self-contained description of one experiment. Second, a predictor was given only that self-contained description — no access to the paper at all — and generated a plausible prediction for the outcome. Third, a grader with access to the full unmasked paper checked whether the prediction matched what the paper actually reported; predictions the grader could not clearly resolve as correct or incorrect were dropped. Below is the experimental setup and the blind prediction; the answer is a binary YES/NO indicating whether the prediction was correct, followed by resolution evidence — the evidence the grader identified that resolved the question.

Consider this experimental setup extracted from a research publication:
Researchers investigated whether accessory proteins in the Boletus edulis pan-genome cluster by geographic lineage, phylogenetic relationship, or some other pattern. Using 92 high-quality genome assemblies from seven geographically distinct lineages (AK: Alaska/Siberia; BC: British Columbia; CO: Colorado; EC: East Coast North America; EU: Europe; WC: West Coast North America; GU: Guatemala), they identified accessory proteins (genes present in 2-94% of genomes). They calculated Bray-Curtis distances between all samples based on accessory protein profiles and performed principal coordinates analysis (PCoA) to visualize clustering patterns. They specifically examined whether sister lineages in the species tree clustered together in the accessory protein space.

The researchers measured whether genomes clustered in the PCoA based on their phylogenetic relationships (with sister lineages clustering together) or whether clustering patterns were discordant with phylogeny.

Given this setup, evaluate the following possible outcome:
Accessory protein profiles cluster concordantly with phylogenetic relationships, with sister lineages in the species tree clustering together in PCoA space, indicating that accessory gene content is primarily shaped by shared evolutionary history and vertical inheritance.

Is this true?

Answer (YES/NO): NO